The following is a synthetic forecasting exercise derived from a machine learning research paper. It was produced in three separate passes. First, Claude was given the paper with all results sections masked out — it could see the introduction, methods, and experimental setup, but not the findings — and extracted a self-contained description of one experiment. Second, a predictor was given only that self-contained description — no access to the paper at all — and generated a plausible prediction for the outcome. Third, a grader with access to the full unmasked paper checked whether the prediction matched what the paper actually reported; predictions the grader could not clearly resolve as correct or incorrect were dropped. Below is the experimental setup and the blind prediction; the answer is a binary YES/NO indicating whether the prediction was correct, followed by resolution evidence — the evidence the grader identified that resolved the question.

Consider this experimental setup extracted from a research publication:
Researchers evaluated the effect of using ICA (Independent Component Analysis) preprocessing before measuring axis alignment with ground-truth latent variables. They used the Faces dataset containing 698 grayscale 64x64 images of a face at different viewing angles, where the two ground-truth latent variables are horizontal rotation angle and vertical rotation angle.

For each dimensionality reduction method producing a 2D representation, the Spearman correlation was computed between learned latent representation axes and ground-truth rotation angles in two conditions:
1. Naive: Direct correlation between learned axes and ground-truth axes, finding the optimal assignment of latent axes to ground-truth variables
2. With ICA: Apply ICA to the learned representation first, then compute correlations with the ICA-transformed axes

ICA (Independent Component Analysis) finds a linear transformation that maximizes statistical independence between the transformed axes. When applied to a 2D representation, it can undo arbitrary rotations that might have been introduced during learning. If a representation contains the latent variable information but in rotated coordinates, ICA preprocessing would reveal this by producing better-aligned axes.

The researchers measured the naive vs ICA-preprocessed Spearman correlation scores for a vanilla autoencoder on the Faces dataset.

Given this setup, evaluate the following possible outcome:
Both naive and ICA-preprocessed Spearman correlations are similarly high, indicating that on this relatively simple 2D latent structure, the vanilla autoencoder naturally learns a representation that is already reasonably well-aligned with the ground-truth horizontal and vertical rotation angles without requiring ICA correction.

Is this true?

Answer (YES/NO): NO